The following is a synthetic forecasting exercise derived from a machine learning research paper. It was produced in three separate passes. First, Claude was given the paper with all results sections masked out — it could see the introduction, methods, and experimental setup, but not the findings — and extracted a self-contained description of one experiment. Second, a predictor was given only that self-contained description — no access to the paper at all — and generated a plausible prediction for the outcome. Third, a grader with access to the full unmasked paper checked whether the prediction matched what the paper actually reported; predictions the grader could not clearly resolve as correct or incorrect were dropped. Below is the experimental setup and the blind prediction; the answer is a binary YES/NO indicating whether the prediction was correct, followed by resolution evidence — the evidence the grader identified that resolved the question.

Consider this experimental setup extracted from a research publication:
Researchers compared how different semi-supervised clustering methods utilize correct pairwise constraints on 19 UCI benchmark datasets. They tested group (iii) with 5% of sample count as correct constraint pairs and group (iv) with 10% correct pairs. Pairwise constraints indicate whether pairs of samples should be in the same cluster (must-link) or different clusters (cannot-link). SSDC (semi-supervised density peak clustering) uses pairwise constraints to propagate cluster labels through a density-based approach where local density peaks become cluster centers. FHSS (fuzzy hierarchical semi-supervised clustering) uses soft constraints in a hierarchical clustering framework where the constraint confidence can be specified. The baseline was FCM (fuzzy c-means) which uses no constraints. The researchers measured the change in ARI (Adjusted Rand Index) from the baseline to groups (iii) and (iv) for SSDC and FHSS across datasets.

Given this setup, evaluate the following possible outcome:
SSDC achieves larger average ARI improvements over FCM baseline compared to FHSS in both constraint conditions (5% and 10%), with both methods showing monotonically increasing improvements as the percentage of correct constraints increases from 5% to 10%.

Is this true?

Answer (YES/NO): NO